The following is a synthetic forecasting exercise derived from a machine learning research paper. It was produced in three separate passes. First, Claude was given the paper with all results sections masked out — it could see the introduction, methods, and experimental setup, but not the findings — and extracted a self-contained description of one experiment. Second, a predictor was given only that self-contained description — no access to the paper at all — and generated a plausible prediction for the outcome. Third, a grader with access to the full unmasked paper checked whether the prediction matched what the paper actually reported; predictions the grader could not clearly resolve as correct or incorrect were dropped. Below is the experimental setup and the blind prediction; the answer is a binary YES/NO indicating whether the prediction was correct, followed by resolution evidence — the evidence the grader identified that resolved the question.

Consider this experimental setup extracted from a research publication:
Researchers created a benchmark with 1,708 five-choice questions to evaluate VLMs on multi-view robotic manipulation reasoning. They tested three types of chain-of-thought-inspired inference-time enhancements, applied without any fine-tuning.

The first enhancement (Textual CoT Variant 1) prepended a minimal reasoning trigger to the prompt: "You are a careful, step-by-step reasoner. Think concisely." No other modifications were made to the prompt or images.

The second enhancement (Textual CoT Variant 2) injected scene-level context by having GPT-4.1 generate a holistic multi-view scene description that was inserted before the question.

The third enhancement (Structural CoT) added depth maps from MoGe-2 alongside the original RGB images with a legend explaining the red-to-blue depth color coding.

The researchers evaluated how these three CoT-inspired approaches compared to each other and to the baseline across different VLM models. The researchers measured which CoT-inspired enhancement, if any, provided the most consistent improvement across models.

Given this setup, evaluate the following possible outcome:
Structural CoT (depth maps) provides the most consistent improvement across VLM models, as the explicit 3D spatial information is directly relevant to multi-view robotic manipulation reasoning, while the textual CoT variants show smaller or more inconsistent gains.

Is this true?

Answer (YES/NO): NO